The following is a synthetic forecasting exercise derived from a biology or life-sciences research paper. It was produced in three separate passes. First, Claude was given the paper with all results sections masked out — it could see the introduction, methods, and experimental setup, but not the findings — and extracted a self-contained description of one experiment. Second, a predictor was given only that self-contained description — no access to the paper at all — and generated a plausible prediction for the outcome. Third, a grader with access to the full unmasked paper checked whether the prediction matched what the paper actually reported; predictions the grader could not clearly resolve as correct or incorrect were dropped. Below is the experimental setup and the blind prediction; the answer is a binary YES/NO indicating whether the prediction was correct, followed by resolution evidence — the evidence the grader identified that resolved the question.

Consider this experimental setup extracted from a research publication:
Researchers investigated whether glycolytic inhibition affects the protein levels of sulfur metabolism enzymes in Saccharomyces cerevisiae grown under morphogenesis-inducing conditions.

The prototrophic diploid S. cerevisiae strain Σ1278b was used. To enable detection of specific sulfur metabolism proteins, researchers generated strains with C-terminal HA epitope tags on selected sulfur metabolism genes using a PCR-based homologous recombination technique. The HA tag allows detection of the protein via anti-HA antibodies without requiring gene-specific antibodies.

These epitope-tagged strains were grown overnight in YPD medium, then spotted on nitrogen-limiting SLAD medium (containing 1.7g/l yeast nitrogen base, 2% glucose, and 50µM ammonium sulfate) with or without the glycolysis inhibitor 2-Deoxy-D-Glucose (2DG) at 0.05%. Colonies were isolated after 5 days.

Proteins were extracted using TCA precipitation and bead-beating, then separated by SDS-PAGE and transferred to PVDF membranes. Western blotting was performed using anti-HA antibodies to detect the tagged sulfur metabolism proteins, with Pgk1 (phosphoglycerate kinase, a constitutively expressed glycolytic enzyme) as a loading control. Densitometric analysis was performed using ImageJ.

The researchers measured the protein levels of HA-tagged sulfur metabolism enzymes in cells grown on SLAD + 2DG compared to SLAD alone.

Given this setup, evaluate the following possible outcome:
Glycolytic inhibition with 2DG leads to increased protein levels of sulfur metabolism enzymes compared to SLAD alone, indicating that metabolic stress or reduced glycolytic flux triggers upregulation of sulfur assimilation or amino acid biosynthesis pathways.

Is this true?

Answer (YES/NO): NO